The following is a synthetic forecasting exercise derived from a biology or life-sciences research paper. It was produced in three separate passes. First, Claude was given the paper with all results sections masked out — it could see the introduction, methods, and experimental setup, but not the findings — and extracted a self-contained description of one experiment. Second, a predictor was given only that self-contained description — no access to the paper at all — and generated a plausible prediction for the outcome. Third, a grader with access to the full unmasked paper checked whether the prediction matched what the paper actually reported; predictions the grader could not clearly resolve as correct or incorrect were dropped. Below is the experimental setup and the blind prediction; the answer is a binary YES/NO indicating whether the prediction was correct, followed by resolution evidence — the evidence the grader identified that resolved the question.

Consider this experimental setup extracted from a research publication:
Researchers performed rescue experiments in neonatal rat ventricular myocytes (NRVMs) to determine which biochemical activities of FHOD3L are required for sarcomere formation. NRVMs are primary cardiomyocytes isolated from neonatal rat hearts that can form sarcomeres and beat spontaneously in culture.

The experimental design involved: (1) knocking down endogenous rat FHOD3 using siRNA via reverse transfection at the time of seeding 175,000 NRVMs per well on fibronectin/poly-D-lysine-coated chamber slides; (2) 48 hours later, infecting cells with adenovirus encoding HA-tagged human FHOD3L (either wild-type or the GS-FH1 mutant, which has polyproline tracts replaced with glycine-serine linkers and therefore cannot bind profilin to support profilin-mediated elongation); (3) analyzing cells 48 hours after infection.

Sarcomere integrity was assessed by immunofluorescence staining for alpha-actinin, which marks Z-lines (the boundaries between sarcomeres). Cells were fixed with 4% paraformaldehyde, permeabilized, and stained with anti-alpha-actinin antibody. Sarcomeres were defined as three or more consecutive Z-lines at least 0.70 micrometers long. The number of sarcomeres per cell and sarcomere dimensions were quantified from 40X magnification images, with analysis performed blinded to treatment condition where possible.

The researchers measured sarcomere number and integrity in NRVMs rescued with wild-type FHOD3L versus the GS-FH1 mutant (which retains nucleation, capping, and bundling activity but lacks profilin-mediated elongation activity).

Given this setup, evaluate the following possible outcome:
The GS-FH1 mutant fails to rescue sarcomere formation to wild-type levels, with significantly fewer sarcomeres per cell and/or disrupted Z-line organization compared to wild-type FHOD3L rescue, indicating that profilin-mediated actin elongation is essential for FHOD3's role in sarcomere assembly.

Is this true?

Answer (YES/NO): YES